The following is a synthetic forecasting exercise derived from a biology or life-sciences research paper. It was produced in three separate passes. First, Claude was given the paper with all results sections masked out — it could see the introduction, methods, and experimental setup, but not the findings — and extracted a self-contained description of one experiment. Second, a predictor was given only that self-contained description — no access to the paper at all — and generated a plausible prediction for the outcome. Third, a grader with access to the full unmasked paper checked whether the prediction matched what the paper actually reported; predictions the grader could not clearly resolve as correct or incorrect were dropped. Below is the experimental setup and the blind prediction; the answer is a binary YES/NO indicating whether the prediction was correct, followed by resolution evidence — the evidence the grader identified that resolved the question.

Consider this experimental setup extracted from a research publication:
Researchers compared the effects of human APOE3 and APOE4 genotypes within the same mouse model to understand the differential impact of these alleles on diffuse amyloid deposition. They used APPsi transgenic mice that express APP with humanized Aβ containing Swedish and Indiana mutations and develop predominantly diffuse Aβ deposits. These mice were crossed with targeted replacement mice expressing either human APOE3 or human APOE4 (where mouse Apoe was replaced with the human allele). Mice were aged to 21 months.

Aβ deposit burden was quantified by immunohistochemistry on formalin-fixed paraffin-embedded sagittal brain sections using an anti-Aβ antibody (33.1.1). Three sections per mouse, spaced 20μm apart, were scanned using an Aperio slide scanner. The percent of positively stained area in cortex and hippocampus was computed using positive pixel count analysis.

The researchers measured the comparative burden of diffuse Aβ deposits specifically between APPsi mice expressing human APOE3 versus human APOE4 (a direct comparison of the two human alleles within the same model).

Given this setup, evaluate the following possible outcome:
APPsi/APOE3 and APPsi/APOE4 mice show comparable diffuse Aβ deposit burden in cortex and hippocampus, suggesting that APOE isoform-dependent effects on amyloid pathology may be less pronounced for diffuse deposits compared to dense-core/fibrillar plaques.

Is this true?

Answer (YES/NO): NO